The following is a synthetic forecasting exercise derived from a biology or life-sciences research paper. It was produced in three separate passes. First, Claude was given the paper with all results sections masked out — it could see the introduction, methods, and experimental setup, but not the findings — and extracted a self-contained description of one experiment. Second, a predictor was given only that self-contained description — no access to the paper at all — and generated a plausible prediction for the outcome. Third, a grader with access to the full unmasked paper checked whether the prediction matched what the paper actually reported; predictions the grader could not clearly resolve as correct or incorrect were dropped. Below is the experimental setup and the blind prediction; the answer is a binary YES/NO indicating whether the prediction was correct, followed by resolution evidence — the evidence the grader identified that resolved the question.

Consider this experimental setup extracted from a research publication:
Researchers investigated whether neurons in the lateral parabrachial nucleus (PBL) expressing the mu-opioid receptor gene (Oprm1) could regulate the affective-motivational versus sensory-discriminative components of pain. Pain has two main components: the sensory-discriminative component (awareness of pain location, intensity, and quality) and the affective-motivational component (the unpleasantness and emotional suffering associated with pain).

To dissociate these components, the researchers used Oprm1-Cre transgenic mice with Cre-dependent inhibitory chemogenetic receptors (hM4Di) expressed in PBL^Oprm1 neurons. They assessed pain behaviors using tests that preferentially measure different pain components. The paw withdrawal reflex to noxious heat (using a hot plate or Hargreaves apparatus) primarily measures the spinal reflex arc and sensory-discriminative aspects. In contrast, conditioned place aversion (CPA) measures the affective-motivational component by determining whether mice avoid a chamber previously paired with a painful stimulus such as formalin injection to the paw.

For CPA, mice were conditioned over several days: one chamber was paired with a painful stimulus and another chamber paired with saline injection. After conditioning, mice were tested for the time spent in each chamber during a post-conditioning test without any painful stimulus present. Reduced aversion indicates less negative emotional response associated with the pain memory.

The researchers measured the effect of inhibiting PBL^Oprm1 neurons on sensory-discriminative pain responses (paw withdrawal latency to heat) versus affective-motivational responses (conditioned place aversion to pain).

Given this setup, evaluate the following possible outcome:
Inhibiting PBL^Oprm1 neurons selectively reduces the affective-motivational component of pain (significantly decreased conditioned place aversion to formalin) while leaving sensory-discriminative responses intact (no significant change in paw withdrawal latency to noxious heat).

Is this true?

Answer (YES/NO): YES